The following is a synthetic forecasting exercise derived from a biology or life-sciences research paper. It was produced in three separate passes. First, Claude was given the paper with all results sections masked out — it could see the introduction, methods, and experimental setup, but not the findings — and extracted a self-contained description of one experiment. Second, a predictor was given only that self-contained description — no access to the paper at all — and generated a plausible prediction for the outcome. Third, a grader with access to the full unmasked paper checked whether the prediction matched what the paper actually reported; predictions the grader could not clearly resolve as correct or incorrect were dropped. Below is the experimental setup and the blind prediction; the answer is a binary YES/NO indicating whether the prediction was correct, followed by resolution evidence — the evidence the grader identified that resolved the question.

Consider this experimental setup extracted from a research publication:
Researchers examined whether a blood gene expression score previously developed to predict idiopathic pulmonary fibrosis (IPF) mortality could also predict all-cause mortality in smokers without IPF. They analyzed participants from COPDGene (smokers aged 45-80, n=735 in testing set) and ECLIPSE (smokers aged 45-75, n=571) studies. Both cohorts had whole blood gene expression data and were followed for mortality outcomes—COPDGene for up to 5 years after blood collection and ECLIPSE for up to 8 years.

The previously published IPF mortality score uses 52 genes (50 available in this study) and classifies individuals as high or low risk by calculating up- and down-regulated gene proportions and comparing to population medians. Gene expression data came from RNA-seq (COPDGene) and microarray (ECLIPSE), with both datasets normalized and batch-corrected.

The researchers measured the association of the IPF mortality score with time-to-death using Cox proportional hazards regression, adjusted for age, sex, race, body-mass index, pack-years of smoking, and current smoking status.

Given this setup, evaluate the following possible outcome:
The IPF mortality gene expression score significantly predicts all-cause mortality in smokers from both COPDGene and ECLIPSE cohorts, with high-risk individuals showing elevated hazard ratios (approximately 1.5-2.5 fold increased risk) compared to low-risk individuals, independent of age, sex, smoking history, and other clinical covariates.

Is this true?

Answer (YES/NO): NO